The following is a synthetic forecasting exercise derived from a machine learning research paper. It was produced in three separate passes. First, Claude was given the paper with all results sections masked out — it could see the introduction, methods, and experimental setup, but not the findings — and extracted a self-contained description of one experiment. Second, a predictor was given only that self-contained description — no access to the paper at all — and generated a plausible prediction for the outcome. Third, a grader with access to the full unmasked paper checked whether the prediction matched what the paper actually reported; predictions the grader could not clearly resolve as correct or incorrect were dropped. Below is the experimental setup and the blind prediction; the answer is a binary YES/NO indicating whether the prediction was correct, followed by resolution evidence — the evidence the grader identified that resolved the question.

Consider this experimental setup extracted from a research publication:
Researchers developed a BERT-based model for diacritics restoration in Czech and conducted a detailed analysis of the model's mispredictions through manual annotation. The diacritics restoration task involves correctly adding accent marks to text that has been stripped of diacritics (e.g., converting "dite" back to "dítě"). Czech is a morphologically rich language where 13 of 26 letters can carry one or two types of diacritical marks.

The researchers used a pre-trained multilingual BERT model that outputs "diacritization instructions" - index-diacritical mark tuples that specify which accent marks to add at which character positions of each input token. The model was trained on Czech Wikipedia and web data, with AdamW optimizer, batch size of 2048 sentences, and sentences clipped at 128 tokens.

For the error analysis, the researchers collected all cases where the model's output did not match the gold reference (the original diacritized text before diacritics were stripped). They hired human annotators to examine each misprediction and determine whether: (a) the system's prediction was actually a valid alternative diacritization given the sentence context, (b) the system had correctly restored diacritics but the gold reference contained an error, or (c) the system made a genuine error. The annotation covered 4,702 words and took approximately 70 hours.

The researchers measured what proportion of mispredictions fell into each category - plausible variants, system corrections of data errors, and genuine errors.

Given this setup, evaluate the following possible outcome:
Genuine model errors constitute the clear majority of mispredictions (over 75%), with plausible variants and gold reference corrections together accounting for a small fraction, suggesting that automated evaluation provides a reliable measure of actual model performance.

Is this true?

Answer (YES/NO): NO